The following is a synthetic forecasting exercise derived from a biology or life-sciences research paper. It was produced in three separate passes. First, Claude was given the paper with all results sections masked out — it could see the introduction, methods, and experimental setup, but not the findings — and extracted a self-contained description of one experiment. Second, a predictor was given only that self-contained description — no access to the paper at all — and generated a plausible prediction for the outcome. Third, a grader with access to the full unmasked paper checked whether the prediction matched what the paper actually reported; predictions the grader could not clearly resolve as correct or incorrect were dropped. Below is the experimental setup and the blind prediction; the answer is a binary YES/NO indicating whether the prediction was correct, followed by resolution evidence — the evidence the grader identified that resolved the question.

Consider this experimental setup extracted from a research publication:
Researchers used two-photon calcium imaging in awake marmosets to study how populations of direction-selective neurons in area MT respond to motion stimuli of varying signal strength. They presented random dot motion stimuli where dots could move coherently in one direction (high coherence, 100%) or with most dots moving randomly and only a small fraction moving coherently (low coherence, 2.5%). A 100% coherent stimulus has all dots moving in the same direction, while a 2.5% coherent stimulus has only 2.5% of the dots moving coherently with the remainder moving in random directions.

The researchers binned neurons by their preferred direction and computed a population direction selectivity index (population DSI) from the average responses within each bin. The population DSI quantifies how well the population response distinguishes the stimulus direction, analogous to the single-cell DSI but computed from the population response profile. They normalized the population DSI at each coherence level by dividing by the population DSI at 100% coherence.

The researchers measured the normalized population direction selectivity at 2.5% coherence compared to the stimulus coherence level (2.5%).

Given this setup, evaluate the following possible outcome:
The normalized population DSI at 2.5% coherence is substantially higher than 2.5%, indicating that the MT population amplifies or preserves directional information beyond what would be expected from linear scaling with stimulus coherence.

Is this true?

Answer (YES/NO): YES